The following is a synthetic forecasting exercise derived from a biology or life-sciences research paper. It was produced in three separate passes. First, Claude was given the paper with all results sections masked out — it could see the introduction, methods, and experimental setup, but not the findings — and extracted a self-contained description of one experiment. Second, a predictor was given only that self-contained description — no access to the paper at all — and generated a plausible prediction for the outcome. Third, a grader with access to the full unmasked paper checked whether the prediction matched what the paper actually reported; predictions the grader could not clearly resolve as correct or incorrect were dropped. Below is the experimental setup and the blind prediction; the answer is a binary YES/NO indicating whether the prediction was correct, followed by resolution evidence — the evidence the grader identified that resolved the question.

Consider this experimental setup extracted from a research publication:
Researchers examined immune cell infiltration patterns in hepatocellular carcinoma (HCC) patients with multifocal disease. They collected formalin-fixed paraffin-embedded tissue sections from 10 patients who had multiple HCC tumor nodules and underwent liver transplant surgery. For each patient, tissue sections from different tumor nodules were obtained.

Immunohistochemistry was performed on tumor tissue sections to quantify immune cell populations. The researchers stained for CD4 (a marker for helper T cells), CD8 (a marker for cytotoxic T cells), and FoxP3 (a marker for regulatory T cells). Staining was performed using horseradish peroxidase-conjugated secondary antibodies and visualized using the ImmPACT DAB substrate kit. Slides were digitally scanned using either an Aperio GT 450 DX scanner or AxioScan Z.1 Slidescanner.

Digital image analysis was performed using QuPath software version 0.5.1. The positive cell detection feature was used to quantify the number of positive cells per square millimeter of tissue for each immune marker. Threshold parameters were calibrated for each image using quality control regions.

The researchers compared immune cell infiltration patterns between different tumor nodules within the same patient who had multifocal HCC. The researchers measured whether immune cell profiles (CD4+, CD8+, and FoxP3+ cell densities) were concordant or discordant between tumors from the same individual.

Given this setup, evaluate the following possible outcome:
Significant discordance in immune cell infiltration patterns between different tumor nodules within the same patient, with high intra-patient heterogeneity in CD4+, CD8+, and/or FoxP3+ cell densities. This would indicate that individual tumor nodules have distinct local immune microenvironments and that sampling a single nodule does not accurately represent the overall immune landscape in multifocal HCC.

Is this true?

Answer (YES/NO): YES